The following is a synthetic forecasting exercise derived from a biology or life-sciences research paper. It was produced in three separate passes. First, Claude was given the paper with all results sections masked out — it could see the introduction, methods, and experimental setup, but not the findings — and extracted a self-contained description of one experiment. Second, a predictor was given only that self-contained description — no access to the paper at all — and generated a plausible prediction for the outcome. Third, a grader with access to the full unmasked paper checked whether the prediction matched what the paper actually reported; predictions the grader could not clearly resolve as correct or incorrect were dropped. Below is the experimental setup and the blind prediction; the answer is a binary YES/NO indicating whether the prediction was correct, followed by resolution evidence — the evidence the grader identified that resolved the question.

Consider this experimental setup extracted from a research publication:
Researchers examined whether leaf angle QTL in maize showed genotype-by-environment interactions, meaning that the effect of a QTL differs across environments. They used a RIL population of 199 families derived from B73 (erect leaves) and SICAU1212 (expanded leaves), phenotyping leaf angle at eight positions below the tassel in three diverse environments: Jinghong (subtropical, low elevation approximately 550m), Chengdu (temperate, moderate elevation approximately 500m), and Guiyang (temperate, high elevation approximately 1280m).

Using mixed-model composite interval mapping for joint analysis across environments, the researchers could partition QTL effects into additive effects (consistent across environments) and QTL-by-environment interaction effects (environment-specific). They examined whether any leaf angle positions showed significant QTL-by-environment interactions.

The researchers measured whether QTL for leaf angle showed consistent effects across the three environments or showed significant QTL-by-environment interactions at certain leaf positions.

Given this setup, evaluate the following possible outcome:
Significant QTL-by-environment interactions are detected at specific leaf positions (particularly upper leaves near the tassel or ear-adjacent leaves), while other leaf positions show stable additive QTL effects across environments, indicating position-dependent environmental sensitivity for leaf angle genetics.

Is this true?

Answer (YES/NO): NO